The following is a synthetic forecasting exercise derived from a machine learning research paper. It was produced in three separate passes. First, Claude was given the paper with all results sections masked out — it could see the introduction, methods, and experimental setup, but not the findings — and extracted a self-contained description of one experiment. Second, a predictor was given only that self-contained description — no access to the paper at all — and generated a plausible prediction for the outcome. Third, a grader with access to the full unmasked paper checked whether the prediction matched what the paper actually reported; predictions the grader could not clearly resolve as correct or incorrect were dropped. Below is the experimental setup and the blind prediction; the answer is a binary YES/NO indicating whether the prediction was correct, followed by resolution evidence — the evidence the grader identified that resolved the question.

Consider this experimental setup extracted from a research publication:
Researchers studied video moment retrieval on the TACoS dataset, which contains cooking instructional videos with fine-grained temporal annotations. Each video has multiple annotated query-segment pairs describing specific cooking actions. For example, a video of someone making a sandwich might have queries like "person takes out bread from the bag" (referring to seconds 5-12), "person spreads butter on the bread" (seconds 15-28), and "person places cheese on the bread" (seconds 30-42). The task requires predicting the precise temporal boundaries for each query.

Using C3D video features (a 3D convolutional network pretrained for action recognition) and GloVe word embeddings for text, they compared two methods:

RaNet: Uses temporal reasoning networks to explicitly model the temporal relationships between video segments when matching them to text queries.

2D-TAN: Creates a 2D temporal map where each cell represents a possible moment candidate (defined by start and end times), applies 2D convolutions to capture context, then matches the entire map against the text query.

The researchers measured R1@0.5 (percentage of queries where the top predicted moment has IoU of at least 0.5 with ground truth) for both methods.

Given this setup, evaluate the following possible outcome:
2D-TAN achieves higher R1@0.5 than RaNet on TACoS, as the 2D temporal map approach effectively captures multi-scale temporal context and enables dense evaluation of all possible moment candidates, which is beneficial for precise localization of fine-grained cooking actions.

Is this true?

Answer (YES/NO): NO